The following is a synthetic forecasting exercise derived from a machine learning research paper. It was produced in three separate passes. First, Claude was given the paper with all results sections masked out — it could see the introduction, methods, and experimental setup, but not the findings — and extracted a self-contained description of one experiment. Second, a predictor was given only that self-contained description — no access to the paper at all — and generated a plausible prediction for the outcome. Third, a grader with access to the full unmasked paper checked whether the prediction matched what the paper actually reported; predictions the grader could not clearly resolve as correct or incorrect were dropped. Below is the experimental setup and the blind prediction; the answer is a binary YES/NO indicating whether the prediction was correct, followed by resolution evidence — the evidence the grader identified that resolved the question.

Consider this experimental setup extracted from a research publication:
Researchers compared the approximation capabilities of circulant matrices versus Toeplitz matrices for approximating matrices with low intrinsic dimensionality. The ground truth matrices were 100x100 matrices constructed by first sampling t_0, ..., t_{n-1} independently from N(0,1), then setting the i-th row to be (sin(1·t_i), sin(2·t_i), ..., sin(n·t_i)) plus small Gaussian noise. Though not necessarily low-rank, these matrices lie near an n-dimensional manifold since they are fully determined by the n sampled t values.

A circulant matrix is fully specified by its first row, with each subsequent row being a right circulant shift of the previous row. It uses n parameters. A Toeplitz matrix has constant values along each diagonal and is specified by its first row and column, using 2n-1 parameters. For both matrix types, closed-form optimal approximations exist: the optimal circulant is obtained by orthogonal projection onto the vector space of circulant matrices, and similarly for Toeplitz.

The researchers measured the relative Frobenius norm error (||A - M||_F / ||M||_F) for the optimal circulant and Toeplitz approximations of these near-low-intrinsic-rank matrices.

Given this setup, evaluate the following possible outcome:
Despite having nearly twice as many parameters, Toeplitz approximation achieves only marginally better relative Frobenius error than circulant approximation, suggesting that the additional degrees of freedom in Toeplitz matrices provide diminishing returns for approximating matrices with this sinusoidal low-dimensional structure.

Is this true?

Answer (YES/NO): NO